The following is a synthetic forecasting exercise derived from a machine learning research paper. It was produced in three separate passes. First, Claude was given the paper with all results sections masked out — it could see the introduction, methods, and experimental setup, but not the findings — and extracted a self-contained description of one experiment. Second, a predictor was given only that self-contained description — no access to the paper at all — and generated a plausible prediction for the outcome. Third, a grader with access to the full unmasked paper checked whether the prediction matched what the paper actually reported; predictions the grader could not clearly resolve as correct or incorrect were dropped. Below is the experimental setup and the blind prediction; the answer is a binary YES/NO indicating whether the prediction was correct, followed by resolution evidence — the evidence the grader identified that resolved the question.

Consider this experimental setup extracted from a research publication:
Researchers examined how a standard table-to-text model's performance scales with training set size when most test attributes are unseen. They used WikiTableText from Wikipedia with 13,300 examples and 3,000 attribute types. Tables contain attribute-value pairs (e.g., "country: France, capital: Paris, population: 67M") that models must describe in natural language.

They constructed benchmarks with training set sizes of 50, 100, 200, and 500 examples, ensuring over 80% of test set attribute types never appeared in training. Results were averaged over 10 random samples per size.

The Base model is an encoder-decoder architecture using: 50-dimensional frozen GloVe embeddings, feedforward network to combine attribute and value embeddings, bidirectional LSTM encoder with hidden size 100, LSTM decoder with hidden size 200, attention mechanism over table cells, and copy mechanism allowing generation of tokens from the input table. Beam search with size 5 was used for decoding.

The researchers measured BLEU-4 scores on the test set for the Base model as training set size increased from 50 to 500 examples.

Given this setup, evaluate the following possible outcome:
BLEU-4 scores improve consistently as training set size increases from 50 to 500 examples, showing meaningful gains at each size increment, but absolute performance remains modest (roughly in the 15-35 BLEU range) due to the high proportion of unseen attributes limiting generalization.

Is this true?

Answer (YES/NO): NO